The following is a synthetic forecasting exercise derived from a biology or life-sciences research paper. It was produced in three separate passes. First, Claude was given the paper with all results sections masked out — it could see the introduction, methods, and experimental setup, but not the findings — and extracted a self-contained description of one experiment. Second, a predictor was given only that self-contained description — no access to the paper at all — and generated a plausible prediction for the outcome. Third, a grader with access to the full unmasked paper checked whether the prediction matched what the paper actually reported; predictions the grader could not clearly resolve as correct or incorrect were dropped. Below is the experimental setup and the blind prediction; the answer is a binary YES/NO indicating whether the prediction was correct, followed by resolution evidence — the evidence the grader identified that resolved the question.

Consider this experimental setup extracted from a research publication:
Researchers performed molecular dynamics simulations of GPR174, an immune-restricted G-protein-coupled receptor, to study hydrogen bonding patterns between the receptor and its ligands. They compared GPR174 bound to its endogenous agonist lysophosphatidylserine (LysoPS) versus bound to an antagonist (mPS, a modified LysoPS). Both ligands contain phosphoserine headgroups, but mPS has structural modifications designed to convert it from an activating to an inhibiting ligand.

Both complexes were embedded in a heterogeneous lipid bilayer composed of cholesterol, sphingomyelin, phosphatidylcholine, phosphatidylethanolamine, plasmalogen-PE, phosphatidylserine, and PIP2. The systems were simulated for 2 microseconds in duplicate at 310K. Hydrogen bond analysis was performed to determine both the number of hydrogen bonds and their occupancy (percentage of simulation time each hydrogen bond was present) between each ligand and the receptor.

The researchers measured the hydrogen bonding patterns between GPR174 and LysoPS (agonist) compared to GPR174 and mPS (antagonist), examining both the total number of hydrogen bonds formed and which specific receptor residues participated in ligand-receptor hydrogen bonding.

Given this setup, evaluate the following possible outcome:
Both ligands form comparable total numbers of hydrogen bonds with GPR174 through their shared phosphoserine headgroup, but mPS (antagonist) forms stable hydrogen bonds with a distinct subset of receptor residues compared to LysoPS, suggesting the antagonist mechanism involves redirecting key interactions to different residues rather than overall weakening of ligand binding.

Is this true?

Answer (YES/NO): NO